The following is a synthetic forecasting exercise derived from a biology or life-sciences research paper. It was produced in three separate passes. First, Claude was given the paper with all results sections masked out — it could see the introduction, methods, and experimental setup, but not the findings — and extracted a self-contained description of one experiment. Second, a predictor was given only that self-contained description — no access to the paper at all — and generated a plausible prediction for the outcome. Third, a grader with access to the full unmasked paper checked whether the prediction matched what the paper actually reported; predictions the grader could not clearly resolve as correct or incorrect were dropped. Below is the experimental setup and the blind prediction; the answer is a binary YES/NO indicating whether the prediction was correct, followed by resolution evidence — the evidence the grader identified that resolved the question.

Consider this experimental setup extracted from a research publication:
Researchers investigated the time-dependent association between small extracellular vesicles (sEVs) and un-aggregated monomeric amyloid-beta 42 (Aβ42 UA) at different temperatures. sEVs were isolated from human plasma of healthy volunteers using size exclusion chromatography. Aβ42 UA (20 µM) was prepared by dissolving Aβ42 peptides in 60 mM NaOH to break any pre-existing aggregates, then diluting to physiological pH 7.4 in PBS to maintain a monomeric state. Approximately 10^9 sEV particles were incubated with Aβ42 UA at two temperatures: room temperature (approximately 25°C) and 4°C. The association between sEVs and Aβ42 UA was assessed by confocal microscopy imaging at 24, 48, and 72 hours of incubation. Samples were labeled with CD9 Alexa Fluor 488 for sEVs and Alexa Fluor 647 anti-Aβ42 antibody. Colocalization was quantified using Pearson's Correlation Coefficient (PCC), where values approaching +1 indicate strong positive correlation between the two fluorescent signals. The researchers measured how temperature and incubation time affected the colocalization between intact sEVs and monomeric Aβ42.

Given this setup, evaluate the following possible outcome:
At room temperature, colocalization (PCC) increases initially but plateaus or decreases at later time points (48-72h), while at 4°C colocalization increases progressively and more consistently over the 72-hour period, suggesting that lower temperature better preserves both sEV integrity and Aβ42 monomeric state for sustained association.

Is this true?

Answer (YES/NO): NO